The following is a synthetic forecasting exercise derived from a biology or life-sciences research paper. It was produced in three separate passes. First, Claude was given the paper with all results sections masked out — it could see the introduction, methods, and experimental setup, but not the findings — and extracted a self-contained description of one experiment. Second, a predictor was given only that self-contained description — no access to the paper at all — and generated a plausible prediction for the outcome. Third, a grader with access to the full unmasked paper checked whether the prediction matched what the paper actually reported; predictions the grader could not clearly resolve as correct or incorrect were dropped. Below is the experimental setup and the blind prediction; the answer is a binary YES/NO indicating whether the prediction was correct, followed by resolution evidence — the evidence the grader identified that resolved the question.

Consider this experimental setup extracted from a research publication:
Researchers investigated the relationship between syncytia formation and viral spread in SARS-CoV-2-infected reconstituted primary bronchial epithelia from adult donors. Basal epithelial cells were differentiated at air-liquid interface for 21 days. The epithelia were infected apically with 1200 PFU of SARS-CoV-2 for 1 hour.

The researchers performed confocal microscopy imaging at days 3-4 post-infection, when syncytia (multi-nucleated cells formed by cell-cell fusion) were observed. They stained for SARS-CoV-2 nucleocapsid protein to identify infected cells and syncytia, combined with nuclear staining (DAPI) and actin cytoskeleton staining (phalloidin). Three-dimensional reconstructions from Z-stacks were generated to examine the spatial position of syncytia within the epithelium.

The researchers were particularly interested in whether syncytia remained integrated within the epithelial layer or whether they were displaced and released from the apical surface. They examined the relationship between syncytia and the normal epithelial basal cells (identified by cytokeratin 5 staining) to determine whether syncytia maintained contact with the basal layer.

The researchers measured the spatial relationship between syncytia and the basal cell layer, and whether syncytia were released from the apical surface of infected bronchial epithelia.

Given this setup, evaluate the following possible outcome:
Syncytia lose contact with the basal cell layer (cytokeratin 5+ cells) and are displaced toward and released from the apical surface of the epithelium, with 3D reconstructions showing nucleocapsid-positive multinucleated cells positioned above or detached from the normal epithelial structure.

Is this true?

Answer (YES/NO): YES